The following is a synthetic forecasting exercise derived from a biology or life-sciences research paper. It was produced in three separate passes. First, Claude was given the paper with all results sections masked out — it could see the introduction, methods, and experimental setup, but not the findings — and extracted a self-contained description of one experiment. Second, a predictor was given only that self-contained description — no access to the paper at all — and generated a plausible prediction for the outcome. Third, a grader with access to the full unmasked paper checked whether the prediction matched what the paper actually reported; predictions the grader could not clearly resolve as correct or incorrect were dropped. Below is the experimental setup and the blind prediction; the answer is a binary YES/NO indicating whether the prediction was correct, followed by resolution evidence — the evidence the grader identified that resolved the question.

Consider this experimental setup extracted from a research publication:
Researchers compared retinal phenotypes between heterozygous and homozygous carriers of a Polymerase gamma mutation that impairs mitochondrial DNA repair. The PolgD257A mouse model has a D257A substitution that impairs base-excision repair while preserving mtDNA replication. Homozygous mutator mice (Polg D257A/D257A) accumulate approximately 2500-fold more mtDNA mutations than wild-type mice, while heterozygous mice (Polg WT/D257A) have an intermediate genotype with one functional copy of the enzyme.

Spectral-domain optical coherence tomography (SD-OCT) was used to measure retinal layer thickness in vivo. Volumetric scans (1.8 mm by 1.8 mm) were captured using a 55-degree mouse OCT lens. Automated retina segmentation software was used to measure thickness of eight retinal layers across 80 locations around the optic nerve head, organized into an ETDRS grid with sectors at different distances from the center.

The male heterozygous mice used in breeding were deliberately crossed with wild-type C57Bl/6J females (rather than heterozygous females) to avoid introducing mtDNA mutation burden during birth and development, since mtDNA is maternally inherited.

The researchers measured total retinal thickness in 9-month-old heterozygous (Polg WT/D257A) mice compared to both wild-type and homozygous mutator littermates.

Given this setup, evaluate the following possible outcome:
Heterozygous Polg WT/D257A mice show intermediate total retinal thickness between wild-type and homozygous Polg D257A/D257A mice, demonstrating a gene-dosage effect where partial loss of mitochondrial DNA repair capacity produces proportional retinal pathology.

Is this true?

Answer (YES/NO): NO